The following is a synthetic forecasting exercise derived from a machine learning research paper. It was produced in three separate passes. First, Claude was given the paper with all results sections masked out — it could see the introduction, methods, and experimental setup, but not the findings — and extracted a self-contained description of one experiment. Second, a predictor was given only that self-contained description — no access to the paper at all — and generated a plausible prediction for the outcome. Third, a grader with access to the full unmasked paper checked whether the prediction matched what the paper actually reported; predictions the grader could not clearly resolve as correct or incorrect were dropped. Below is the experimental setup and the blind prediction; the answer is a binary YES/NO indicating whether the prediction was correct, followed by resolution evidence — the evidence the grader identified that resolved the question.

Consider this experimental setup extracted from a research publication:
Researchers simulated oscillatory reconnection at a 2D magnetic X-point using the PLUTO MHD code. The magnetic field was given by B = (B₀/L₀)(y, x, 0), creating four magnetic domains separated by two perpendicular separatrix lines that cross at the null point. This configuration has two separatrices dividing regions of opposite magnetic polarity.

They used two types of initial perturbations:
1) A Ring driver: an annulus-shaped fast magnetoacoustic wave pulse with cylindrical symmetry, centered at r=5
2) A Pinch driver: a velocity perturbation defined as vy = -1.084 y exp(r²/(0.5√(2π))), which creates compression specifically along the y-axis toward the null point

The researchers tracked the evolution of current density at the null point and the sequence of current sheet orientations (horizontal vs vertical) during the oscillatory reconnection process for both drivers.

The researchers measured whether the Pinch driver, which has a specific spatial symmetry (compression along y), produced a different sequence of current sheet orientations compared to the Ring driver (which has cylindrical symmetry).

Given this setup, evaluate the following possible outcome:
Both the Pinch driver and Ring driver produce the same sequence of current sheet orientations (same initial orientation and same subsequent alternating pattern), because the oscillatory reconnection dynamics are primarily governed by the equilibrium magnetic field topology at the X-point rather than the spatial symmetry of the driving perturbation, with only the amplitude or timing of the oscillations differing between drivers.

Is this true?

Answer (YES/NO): YES